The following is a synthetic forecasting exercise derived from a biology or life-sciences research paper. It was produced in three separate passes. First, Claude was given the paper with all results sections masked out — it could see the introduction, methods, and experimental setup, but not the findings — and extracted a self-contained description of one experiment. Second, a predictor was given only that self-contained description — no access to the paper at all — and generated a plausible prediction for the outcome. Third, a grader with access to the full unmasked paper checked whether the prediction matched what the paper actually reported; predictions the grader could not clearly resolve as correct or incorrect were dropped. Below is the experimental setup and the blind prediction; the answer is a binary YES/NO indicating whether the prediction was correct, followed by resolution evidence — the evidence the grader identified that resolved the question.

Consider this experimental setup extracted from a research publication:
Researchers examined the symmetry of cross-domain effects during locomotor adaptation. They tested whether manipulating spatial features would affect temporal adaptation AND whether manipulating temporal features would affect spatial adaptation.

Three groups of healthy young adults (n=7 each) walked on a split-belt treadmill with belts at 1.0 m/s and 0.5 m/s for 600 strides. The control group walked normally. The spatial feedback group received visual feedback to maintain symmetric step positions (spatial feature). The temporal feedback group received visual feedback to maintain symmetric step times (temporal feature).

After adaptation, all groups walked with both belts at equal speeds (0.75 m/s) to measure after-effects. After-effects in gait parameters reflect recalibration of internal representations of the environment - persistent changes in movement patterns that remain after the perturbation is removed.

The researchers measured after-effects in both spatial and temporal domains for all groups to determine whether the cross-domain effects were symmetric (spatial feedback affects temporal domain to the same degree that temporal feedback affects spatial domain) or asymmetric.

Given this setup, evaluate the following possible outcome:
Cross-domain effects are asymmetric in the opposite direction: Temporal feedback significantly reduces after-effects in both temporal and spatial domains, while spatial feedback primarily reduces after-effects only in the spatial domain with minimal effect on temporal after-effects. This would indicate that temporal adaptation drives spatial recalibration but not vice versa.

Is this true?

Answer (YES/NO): NO